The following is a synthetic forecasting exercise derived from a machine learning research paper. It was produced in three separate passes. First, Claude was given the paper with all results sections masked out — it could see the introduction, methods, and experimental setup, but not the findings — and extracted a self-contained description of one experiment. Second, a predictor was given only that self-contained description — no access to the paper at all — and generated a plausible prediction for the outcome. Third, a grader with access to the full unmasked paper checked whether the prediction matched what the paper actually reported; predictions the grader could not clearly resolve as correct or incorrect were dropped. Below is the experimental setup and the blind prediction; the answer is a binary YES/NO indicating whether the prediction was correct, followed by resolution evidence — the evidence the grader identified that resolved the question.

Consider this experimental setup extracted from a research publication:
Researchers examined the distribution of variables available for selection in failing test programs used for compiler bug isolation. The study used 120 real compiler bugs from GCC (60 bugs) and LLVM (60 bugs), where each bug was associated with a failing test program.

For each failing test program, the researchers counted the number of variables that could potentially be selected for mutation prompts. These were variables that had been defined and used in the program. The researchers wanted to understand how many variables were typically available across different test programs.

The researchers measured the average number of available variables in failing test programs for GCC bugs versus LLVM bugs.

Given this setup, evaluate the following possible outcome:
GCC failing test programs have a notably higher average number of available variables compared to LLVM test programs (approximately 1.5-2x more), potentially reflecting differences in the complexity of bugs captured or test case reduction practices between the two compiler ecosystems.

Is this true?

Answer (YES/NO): NO